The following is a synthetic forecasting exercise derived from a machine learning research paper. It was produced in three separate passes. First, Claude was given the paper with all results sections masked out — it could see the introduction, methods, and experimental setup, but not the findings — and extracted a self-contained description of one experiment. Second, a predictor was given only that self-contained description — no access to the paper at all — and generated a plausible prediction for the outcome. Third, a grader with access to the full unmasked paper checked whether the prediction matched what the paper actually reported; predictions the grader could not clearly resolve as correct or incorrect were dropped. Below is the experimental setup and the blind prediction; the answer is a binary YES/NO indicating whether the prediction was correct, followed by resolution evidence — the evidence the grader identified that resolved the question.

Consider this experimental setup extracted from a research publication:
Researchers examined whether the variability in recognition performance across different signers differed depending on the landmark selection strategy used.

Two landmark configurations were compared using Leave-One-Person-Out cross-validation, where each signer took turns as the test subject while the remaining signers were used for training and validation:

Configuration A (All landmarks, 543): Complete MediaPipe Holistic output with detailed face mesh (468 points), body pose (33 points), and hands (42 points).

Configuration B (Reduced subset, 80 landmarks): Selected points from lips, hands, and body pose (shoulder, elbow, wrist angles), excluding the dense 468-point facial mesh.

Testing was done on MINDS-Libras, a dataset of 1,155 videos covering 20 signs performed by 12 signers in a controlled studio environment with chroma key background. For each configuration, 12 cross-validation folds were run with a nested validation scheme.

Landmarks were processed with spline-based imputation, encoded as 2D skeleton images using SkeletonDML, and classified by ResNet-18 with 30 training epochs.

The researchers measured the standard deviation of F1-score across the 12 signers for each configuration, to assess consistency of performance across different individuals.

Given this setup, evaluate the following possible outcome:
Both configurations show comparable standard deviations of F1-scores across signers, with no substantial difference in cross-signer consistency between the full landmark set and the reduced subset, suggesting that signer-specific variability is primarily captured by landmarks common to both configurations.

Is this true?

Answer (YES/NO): NO